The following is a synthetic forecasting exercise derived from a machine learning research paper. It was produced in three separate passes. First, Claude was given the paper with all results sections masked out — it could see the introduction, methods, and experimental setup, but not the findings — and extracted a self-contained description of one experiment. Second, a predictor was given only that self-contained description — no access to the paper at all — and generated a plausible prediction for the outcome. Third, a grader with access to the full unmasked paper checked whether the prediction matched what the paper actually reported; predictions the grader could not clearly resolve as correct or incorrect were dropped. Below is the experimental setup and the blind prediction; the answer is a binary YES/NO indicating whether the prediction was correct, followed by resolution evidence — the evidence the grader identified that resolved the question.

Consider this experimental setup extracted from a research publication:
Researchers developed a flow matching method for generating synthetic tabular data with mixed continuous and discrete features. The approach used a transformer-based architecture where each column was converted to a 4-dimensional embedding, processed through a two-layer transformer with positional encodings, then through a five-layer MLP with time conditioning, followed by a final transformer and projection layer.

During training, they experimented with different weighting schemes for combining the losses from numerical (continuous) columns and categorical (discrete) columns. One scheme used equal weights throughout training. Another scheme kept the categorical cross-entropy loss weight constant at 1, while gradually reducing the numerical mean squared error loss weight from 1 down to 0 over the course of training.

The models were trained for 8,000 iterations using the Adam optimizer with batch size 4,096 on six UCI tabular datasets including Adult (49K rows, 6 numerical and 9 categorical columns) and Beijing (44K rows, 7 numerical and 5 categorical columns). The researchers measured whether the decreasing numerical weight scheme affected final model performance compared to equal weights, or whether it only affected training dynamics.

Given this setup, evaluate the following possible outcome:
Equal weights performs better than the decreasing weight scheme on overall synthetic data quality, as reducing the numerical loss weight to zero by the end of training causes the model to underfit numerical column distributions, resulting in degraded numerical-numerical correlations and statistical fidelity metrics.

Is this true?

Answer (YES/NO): NO